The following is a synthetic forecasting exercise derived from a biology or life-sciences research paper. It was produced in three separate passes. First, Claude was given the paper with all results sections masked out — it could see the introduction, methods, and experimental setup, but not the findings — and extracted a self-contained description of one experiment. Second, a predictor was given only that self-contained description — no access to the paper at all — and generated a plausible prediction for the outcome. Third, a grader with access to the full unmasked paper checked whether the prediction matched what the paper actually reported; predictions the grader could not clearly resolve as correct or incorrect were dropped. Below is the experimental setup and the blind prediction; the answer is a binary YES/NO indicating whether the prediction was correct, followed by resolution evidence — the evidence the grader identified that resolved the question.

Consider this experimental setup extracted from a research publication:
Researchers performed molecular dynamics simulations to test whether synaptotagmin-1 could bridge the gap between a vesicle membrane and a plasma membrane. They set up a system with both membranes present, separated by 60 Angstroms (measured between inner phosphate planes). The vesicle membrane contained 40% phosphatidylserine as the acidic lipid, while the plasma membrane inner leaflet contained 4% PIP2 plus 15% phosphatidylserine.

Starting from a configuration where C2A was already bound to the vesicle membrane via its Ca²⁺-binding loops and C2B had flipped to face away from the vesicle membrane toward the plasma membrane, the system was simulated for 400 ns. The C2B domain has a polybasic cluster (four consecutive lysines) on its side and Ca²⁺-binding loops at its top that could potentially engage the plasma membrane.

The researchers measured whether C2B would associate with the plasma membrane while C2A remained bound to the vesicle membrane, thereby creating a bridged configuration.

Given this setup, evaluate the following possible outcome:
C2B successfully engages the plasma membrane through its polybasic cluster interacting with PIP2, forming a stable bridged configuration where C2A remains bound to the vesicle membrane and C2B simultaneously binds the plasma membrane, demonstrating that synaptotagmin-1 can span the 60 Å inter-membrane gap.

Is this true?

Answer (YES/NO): YES